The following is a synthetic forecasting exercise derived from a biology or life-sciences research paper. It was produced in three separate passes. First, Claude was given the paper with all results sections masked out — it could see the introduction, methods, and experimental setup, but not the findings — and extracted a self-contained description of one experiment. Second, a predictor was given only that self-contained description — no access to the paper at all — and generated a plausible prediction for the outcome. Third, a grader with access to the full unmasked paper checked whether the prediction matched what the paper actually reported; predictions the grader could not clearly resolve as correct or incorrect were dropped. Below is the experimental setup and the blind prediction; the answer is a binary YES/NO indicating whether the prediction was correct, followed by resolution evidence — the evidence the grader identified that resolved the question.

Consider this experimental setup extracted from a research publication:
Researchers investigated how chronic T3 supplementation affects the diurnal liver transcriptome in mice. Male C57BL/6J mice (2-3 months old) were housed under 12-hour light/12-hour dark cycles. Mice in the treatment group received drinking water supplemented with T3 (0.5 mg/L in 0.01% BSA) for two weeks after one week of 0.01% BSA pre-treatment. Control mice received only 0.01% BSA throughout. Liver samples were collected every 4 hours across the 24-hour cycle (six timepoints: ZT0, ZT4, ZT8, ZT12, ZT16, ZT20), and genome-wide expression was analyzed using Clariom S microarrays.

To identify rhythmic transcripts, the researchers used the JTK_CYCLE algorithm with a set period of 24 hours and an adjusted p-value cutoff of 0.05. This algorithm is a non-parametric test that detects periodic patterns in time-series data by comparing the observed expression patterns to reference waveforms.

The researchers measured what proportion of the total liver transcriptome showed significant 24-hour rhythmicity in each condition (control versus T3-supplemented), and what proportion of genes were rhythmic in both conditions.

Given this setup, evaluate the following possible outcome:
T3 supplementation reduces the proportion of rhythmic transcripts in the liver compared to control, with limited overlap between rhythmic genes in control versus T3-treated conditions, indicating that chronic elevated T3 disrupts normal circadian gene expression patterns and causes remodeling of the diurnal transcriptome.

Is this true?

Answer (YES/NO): YES